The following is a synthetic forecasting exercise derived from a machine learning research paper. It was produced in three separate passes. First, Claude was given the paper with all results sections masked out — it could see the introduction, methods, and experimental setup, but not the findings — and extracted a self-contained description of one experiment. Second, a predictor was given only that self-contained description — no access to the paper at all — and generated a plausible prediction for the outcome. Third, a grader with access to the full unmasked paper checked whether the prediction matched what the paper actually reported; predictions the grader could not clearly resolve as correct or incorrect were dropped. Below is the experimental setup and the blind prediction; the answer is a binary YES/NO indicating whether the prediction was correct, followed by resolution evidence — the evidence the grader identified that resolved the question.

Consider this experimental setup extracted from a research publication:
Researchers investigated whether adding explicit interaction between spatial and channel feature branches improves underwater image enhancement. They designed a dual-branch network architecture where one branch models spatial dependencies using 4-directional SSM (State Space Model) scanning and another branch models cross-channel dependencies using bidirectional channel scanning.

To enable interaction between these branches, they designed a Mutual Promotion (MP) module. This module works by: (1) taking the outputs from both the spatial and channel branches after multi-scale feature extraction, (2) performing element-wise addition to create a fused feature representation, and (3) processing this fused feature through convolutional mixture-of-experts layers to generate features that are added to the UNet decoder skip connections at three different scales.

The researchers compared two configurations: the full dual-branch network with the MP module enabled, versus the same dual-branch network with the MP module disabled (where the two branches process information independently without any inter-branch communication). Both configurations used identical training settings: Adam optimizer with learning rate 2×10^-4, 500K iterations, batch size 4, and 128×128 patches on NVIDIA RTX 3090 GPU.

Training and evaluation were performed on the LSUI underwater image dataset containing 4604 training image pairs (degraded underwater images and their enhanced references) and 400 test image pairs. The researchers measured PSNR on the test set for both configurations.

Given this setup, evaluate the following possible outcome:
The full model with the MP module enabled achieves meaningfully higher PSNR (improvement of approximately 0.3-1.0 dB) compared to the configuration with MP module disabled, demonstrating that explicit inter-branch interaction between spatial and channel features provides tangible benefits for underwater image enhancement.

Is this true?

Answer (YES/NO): YES